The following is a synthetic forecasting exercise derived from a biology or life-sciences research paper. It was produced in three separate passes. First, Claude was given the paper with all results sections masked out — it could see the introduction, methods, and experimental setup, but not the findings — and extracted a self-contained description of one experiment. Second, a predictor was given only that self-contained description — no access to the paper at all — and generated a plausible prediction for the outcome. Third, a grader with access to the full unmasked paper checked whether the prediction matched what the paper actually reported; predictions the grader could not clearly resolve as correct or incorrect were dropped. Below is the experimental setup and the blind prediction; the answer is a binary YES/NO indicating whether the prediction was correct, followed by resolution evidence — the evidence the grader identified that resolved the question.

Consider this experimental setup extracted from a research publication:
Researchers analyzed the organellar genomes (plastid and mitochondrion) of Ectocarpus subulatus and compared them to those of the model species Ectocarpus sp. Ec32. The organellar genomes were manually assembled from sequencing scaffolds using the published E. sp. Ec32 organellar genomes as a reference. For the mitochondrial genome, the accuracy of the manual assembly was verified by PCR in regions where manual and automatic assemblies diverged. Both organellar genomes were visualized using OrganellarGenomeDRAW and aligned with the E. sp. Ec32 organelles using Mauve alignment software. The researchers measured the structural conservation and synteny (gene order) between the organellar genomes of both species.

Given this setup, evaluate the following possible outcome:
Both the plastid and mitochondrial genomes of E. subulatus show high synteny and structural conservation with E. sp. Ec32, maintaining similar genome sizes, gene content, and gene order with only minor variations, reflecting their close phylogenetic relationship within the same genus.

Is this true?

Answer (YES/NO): NO